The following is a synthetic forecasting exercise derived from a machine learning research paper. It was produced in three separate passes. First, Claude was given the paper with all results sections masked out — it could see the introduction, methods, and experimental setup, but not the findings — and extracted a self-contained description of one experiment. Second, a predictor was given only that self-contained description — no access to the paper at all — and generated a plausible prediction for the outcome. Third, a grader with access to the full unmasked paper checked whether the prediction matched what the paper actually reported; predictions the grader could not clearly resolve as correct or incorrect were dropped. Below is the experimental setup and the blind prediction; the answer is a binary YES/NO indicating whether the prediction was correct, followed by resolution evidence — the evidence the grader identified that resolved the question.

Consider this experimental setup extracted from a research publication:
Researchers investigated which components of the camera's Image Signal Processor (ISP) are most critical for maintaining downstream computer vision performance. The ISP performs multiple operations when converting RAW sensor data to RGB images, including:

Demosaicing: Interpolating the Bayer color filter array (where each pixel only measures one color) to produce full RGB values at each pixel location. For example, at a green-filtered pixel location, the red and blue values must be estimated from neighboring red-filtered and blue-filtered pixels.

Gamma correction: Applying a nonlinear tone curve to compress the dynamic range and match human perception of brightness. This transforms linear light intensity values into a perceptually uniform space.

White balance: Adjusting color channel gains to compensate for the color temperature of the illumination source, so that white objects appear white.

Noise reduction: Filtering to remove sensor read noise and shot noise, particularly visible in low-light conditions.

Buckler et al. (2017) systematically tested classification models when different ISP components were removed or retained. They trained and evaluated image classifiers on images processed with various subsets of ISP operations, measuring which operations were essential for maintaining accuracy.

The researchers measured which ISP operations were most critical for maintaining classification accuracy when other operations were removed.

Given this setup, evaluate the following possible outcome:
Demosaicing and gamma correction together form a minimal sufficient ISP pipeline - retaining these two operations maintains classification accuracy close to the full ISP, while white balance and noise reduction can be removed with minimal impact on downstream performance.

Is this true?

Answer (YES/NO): NO